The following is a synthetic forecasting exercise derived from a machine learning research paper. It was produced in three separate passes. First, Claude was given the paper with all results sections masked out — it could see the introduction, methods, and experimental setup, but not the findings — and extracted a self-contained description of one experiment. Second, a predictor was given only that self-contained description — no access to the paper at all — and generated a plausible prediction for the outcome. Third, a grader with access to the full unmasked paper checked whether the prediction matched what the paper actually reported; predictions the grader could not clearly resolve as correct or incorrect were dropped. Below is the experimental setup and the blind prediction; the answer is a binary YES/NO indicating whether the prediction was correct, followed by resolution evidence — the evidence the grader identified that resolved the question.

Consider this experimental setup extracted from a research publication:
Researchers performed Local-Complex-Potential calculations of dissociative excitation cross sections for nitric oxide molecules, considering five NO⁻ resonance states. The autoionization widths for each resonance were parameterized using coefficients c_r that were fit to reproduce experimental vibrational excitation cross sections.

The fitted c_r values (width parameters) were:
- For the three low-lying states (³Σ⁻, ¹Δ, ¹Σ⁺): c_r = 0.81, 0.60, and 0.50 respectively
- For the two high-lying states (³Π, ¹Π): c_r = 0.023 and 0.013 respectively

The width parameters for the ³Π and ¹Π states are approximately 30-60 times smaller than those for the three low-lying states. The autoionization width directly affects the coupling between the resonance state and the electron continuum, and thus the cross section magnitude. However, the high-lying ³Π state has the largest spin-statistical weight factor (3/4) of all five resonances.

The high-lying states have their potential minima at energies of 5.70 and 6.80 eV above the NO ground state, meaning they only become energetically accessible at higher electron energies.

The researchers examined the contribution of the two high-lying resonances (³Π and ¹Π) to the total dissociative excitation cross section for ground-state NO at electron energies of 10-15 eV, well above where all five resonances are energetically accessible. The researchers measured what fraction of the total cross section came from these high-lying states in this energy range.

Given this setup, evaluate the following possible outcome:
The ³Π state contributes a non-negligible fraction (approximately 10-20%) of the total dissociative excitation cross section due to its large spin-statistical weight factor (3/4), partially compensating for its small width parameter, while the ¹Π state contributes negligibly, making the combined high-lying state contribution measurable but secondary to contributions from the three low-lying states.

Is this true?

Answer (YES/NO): NO